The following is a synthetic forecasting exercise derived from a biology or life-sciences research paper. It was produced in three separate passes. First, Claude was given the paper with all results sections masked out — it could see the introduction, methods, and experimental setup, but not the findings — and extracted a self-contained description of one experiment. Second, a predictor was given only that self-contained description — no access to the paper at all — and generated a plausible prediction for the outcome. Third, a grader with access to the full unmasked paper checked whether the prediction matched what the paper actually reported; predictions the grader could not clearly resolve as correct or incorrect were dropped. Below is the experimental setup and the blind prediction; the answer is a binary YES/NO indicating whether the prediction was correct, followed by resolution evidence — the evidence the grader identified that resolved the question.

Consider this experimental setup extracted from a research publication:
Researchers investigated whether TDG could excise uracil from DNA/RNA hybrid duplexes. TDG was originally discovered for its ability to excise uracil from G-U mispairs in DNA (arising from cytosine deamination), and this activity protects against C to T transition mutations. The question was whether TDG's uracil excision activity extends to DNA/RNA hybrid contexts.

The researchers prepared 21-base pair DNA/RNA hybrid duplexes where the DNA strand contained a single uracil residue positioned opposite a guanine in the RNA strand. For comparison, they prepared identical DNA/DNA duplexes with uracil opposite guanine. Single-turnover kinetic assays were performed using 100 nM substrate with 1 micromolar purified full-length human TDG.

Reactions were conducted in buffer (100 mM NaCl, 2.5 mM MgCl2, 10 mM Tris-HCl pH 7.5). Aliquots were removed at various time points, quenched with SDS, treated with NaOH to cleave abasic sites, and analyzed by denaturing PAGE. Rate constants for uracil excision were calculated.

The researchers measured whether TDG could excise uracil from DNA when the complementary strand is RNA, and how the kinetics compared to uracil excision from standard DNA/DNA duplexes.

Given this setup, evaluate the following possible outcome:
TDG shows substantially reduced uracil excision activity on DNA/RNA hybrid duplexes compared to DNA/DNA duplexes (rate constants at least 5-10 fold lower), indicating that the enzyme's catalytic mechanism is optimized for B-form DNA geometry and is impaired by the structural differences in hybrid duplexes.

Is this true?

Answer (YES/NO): YES